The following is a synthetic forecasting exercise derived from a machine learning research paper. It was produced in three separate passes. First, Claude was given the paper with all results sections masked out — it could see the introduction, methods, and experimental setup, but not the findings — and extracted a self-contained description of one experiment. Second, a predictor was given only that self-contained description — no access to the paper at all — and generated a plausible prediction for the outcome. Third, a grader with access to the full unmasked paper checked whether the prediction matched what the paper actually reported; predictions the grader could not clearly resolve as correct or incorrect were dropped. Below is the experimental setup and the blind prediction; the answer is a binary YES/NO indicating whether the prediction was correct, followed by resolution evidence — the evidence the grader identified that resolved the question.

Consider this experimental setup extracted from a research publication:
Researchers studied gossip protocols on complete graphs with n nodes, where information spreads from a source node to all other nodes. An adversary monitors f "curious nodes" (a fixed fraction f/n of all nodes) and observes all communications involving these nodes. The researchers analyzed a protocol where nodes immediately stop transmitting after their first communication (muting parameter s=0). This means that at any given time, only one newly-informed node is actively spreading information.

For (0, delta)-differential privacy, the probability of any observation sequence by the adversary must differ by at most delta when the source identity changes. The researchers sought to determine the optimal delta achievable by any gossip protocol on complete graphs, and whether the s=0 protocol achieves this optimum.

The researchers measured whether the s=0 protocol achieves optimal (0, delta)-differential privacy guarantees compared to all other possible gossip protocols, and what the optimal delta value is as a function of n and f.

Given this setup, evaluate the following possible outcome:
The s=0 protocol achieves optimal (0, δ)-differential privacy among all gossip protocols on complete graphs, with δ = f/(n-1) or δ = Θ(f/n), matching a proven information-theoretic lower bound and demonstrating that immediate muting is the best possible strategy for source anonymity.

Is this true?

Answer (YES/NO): YES